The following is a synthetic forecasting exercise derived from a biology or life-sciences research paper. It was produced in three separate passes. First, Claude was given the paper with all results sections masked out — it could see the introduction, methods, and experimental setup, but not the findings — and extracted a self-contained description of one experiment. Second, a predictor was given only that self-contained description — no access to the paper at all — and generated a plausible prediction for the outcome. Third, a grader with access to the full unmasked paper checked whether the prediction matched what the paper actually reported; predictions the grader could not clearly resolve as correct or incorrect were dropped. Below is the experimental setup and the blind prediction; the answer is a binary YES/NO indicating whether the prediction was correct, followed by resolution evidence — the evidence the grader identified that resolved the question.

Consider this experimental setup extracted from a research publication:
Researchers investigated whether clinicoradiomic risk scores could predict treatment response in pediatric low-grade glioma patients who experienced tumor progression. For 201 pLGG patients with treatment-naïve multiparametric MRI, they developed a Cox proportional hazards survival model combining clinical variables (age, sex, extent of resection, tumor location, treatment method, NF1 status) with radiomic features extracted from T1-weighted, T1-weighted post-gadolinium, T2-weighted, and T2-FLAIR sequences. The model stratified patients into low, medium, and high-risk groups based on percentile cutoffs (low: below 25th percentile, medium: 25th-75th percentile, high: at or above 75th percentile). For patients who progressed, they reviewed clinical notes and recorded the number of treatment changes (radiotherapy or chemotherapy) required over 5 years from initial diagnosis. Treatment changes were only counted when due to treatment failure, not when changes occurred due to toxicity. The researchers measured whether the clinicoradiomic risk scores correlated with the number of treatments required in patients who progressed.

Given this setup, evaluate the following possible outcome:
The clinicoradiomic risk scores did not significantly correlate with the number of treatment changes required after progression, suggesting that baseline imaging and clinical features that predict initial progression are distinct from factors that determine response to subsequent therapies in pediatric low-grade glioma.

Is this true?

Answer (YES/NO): NO